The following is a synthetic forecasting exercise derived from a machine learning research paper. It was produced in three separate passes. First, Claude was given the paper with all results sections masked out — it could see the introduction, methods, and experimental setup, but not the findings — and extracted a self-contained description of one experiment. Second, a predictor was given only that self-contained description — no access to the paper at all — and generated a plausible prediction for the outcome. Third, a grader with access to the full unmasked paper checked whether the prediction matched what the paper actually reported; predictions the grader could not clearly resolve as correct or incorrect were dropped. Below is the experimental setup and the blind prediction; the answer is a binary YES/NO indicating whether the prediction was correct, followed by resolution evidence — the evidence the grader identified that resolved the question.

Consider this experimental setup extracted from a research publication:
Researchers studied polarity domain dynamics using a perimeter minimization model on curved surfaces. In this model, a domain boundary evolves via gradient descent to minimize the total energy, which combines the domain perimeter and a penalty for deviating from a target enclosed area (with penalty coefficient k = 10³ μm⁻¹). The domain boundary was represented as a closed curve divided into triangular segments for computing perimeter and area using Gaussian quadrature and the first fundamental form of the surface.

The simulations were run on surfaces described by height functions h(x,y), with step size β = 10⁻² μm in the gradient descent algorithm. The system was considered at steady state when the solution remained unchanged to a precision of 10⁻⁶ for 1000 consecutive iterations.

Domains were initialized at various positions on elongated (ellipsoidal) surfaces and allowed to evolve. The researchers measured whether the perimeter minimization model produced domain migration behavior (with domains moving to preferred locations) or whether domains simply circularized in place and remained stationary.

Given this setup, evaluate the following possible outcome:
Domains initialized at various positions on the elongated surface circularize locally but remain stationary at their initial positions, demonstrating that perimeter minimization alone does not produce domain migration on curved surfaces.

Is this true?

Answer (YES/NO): NO